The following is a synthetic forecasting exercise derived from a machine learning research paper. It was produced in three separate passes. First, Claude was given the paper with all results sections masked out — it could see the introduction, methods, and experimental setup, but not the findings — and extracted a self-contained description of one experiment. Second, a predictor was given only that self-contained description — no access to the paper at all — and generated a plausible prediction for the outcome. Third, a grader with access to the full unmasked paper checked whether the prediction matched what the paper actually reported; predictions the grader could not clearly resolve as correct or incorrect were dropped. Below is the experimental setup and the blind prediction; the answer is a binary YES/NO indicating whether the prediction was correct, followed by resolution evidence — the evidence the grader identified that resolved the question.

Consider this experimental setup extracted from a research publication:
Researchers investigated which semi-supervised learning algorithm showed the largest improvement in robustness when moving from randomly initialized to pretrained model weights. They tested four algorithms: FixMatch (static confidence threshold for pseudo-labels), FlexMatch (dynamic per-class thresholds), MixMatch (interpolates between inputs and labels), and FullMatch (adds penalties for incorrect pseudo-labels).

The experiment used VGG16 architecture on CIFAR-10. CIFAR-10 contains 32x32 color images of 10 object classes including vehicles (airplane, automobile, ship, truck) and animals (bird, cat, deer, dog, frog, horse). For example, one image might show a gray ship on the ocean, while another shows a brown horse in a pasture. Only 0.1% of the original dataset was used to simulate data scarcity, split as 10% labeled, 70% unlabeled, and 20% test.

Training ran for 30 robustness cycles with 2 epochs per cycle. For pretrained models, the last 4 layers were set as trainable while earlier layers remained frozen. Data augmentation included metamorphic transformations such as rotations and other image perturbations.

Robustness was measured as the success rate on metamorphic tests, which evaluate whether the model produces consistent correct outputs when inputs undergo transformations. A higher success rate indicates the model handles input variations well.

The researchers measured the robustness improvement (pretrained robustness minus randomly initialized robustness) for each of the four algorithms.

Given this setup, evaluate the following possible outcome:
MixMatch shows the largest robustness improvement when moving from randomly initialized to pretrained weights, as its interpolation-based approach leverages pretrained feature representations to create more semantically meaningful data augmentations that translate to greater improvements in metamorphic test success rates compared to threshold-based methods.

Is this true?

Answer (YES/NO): NO